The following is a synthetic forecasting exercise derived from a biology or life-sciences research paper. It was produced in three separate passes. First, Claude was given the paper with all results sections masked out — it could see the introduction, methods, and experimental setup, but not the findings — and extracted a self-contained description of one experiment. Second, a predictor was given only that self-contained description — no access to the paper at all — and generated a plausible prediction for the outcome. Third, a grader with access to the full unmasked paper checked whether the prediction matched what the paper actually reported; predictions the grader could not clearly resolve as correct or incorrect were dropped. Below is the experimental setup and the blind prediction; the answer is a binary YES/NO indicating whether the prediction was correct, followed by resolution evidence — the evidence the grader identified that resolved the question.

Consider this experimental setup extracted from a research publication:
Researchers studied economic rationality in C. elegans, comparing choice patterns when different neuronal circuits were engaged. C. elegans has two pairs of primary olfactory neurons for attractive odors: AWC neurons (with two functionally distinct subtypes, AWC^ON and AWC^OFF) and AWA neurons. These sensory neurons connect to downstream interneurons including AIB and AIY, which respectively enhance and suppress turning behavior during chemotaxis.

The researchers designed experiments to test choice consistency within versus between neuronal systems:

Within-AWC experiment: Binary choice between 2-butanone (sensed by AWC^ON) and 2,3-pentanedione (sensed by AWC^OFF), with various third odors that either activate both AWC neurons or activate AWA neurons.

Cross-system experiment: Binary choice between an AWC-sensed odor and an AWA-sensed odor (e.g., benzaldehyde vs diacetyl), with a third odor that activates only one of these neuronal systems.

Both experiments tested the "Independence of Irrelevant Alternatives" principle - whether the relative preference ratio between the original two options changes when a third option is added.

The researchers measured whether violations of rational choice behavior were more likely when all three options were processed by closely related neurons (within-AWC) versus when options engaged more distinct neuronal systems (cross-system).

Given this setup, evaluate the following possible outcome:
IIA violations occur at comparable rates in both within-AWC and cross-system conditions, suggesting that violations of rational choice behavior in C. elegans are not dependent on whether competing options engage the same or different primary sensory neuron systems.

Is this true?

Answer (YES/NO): NO